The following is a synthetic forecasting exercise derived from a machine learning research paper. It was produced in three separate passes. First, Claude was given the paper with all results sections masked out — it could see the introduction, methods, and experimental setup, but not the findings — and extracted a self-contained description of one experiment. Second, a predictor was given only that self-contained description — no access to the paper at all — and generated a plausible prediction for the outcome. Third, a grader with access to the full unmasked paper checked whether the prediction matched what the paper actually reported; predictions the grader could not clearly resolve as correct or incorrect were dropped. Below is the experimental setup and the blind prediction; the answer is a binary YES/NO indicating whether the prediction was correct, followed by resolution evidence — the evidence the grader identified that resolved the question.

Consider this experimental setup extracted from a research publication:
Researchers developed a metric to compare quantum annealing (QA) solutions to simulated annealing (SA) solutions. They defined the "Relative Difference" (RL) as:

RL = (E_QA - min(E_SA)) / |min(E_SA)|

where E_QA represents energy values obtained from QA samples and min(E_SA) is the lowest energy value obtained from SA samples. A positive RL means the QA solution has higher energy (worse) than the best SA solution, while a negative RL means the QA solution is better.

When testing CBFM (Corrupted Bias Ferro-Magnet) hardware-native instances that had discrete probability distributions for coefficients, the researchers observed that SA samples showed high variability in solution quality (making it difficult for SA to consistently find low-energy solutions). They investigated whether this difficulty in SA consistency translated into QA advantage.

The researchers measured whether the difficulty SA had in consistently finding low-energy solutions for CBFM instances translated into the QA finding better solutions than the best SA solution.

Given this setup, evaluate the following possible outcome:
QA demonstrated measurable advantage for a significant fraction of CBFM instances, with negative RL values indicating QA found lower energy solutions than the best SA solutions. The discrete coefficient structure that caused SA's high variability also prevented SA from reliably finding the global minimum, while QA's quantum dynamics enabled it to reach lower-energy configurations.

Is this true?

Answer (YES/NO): NO